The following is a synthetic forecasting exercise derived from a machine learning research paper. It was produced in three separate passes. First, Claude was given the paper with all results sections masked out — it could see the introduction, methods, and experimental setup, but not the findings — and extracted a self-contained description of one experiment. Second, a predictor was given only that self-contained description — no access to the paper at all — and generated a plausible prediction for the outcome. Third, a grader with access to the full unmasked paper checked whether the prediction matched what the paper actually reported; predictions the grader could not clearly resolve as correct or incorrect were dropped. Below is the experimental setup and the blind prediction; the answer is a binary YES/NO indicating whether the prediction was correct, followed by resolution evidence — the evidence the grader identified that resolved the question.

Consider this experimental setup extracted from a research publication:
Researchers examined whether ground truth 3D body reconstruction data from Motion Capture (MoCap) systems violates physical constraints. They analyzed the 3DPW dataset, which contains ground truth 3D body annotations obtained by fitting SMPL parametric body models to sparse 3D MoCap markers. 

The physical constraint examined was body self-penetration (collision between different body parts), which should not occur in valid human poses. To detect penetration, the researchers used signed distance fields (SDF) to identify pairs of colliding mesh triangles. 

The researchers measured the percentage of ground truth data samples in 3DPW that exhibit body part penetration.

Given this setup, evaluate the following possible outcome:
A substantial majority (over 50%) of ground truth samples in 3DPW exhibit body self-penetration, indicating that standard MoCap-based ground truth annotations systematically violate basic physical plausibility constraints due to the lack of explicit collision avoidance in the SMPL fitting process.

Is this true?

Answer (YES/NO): NO